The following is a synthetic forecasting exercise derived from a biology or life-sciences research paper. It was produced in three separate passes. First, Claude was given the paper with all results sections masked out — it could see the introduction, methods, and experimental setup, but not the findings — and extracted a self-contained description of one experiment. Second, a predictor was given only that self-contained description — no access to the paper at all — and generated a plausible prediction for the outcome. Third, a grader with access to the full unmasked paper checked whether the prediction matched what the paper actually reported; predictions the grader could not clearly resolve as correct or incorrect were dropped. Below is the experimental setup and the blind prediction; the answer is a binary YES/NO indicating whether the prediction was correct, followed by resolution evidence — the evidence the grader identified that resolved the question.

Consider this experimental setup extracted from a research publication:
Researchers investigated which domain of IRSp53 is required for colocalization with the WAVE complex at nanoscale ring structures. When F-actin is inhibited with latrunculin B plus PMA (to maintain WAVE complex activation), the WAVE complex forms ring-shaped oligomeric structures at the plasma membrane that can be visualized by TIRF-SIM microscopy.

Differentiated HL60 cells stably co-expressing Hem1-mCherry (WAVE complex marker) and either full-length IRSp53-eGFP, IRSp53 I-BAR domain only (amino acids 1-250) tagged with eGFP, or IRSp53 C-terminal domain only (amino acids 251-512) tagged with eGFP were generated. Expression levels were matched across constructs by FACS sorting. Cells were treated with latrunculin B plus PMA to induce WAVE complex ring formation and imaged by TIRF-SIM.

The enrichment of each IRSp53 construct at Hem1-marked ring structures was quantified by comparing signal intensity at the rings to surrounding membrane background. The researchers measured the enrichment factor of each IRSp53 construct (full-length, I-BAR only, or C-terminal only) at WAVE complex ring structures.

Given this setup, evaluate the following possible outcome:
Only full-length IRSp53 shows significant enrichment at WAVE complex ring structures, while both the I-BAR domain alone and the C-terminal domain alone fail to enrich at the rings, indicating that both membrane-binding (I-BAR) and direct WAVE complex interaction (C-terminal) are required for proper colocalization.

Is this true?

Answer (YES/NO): YES